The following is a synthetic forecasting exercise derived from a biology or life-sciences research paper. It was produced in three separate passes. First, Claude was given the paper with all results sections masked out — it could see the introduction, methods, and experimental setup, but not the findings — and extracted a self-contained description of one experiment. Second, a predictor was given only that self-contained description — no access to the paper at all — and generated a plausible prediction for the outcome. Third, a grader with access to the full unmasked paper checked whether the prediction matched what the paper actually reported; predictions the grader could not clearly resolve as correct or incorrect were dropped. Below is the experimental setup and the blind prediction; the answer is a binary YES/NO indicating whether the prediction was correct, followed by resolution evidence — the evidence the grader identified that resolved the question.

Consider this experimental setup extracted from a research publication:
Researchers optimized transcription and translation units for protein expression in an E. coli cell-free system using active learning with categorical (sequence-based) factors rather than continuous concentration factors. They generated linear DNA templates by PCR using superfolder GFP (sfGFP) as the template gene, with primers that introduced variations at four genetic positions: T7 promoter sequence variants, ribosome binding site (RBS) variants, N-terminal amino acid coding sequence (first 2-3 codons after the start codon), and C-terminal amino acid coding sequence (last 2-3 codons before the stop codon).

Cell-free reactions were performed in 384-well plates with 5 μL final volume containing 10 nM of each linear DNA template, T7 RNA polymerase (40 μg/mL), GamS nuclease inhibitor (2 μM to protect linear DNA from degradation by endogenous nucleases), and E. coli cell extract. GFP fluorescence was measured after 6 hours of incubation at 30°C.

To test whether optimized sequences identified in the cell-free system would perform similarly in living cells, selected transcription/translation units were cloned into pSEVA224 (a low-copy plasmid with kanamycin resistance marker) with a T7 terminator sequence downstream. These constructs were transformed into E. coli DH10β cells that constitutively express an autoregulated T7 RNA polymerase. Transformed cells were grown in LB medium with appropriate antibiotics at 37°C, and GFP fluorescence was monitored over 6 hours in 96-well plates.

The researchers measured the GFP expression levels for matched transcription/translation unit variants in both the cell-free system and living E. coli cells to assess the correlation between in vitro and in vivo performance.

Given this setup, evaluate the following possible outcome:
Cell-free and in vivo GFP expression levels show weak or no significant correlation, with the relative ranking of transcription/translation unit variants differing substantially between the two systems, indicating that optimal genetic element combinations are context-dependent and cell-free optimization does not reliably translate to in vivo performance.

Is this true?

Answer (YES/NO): YES